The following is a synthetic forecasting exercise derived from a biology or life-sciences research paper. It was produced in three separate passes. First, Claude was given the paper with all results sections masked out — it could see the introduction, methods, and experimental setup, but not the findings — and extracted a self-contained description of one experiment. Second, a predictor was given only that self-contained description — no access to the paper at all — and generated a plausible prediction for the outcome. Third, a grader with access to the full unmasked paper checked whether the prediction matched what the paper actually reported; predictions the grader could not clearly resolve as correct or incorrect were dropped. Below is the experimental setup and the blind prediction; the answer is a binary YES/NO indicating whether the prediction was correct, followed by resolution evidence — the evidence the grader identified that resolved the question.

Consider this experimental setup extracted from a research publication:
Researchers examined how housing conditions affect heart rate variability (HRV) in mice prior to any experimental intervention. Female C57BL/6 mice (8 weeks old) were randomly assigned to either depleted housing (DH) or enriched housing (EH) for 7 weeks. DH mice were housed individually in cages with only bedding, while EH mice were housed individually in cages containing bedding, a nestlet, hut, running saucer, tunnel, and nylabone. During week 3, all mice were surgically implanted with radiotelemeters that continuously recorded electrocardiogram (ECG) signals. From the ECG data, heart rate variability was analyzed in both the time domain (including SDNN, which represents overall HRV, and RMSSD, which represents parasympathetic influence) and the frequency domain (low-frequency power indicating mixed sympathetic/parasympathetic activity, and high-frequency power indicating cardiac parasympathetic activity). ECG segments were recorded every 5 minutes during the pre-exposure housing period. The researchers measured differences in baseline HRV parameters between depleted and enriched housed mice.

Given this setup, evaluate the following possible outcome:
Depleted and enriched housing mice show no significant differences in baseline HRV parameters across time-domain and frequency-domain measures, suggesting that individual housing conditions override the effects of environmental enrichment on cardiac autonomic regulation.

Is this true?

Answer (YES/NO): YES